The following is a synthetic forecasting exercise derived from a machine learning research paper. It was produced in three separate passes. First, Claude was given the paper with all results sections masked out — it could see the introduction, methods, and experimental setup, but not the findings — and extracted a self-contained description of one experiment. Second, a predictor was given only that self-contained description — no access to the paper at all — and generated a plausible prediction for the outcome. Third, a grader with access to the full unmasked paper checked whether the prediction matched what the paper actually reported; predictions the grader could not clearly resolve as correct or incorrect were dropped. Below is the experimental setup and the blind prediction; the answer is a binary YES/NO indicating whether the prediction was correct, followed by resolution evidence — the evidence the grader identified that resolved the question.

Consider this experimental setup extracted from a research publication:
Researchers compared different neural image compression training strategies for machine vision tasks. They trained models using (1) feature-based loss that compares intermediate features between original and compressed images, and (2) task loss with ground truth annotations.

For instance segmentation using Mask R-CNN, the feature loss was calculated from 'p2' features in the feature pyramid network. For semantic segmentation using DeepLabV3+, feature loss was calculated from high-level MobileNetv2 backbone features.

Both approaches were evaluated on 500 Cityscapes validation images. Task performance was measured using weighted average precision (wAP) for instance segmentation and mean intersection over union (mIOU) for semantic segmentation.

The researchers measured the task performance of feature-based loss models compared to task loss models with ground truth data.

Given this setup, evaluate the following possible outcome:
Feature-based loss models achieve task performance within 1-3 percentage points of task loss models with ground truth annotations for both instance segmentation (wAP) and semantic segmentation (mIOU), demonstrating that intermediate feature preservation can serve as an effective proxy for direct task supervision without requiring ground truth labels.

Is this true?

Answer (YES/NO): NO